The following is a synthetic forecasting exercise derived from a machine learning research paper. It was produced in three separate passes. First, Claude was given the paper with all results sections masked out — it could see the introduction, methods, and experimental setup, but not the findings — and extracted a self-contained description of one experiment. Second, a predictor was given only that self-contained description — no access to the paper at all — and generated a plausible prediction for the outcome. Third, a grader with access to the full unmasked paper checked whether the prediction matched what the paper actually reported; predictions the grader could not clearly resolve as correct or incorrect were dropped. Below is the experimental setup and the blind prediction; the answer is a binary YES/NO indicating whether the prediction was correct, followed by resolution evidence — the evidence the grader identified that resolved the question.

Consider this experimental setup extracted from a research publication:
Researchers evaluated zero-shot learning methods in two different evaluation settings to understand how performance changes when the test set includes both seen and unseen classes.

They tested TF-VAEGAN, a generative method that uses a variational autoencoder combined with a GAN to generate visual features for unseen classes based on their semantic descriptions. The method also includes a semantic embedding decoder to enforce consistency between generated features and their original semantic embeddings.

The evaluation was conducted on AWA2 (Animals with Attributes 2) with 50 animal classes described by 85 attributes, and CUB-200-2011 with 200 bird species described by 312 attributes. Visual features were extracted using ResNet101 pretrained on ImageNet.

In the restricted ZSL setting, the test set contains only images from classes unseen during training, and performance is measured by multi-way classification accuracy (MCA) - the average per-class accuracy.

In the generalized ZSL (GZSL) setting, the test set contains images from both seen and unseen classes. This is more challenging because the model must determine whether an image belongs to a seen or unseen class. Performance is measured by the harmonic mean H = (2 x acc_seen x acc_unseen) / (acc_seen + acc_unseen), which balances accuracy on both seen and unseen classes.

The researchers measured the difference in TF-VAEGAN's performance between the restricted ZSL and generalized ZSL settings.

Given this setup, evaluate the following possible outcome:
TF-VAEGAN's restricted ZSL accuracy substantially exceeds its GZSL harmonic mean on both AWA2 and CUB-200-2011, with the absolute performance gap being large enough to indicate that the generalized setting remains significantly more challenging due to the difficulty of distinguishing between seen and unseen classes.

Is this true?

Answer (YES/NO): NO